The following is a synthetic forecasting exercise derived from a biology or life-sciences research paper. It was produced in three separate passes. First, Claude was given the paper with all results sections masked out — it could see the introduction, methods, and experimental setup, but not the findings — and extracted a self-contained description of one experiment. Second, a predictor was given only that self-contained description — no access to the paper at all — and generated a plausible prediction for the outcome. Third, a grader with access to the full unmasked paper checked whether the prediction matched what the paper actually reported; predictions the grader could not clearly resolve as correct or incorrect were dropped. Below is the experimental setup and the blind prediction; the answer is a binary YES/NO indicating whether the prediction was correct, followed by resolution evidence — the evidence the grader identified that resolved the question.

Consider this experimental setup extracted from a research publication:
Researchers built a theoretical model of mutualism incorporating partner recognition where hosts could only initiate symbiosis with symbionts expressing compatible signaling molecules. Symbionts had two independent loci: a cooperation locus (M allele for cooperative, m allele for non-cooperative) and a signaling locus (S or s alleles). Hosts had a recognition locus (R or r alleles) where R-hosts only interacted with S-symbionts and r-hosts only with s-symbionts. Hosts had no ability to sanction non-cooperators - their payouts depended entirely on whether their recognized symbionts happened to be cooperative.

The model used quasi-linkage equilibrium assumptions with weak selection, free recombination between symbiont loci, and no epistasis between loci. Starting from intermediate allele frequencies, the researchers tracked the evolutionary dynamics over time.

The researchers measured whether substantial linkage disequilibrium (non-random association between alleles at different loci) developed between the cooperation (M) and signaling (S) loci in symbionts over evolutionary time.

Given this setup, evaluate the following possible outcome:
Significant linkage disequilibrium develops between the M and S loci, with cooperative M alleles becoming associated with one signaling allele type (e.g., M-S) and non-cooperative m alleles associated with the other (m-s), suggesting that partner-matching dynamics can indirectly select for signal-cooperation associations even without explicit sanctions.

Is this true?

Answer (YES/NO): NO